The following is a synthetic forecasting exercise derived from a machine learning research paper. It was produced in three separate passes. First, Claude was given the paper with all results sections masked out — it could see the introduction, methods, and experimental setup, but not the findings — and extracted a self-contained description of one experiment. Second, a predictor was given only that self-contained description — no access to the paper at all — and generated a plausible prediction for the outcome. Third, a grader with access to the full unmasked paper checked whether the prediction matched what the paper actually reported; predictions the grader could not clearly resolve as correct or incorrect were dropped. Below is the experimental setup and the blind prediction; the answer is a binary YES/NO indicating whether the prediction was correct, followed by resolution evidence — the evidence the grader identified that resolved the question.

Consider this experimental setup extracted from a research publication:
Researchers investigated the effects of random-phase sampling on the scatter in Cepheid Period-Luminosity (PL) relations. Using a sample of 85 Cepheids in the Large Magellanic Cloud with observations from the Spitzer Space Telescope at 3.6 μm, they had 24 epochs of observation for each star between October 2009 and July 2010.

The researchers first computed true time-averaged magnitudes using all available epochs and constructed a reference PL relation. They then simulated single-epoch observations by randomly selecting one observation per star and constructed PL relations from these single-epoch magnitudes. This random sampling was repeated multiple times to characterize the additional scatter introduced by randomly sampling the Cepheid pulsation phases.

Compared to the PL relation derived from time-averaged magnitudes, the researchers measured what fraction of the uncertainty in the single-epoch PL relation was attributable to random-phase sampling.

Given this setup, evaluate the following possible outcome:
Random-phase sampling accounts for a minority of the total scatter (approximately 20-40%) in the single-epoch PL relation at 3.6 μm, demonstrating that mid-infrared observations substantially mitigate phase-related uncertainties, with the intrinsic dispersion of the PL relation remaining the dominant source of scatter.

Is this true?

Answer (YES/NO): NO